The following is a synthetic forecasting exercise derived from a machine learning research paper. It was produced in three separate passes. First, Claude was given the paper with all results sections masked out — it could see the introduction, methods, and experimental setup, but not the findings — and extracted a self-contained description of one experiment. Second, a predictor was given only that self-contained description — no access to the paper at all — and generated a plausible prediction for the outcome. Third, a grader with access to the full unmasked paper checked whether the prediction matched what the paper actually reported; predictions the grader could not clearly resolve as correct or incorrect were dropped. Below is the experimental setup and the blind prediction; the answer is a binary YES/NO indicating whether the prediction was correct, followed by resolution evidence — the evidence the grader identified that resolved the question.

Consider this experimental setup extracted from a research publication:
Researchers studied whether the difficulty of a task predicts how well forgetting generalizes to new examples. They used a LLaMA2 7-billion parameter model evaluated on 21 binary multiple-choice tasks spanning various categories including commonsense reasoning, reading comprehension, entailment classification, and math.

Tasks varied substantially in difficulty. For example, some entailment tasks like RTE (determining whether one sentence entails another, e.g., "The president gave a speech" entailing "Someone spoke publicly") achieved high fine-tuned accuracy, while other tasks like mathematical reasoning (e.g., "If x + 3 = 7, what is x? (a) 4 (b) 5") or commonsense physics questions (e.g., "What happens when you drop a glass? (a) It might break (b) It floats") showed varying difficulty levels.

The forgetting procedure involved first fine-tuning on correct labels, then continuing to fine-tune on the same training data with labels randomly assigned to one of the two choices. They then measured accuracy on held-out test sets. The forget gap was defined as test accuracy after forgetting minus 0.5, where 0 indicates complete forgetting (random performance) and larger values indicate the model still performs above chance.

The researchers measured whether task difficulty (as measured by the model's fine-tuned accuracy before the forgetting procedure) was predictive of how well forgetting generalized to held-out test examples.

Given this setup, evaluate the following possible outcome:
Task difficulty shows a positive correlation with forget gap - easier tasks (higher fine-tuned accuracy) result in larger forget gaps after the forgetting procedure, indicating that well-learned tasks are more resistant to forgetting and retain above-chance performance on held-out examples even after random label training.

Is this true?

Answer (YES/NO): NO